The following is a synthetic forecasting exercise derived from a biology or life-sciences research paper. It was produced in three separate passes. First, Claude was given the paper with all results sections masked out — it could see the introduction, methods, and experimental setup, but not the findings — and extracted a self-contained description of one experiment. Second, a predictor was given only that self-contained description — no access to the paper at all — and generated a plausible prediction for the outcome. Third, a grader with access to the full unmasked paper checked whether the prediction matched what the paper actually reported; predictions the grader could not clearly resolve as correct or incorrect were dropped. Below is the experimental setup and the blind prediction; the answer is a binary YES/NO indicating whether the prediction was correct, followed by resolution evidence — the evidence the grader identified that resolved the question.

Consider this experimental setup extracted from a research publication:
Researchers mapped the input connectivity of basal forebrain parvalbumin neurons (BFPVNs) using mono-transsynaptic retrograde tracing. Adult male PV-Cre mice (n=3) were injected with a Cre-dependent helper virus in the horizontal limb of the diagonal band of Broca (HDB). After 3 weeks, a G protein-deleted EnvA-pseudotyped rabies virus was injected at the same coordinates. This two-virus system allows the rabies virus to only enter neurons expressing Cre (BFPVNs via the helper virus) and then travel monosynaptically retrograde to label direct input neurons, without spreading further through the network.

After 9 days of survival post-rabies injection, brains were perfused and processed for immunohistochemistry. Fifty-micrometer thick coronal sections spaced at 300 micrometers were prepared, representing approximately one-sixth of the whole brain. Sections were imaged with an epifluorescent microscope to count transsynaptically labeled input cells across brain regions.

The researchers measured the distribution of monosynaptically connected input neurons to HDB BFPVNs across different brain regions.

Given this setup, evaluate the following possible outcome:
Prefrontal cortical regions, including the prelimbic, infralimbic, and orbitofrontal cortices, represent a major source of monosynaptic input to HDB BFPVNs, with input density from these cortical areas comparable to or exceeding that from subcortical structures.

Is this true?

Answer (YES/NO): NO